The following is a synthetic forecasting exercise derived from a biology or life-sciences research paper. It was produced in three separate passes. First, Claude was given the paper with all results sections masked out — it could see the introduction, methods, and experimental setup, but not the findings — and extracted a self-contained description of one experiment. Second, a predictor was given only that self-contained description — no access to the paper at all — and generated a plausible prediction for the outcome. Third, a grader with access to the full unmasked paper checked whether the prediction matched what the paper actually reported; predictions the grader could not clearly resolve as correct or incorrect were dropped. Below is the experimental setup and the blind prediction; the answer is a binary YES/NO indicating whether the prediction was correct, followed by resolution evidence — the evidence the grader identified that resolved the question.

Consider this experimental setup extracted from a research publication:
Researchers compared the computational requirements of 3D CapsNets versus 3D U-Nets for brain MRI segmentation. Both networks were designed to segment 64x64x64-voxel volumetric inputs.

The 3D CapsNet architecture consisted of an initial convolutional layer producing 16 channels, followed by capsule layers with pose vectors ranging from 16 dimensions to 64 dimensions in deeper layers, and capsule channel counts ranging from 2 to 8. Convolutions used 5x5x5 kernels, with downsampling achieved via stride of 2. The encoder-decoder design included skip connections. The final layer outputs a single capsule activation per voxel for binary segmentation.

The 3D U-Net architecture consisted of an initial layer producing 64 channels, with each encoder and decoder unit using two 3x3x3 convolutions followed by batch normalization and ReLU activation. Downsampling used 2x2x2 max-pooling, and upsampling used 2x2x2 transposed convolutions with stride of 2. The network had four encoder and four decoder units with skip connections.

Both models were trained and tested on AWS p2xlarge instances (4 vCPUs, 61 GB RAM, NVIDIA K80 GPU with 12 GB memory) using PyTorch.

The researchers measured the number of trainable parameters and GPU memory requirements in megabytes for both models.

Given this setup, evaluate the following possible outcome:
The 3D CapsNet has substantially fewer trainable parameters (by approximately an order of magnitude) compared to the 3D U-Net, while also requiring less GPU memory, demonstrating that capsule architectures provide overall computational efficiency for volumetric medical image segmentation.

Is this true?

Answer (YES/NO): YES